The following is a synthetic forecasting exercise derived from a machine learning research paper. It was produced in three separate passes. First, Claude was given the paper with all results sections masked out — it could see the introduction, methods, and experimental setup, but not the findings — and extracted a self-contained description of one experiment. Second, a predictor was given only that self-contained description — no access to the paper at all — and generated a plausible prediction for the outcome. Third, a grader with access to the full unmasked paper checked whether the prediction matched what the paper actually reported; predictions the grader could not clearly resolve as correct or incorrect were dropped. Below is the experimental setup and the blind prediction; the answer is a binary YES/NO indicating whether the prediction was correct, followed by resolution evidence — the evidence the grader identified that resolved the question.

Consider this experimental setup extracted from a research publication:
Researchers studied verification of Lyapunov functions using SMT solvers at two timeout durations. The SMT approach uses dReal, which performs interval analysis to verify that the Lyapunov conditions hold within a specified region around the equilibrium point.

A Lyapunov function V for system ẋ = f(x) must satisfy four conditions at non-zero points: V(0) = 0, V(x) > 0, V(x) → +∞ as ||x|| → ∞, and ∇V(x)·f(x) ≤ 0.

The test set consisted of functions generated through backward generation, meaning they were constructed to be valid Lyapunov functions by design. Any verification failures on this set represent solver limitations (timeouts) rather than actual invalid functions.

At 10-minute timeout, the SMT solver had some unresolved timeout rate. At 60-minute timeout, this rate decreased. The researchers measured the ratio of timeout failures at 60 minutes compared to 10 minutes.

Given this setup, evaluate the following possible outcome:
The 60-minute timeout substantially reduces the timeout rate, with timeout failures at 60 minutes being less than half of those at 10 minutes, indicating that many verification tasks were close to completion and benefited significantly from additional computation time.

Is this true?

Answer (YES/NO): YES